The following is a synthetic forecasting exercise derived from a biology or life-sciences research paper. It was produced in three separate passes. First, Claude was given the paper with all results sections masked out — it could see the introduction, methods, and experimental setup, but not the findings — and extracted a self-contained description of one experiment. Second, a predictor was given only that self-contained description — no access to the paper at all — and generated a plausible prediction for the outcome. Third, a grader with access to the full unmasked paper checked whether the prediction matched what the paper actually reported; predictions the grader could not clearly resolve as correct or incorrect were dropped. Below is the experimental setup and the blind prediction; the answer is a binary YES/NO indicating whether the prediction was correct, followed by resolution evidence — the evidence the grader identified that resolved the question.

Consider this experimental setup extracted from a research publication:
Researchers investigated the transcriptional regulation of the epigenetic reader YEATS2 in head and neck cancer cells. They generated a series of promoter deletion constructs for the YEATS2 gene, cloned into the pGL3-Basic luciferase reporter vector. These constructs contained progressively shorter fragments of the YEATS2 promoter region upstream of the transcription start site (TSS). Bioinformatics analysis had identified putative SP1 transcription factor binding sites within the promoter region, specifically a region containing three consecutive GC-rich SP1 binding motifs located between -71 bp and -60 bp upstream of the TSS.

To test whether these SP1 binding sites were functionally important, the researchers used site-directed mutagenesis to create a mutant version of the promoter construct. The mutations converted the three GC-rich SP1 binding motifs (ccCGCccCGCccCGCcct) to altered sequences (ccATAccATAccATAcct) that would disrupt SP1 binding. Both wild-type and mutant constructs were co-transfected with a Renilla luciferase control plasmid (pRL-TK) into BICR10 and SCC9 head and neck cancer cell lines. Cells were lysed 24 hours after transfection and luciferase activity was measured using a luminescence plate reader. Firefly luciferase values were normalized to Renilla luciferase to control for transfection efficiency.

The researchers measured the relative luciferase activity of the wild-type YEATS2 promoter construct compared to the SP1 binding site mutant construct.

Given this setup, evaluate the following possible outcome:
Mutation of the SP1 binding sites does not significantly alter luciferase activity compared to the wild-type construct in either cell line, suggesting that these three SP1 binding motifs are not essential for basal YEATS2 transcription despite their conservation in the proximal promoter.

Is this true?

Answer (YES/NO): NO